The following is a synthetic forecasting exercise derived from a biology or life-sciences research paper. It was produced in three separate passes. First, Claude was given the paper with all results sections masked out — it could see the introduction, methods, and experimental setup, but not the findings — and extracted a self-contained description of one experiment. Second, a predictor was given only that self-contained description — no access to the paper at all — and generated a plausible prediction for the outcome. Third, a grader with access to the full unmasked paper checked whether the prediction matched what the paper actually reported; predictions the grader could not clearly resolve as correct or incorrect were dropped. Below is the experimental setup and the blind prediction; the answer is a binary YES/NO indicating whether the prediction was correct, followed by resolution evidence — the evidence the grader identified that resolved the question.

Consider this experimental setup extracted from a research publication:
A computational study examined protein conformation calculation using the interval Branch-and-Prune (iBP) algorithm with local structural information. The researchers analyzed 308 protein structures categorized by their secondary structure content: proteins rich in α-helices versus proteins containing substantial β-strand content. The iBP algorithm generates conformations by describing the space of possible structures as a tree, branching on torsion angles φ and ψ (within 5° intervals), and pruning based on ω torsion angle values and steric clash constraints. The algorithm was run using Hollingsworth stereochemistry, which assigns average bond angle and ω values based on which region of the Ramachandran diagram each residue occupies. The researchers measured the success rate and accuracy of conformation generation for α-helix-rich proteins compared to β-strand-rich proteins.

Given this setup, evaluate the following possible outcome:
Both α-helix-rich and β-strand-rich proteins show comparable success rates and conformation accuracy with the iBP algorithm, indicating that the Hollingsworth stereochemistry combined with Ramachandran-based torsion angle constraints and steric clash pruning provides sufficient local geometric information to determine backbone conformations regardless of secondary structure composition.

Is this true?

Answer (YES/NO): NO